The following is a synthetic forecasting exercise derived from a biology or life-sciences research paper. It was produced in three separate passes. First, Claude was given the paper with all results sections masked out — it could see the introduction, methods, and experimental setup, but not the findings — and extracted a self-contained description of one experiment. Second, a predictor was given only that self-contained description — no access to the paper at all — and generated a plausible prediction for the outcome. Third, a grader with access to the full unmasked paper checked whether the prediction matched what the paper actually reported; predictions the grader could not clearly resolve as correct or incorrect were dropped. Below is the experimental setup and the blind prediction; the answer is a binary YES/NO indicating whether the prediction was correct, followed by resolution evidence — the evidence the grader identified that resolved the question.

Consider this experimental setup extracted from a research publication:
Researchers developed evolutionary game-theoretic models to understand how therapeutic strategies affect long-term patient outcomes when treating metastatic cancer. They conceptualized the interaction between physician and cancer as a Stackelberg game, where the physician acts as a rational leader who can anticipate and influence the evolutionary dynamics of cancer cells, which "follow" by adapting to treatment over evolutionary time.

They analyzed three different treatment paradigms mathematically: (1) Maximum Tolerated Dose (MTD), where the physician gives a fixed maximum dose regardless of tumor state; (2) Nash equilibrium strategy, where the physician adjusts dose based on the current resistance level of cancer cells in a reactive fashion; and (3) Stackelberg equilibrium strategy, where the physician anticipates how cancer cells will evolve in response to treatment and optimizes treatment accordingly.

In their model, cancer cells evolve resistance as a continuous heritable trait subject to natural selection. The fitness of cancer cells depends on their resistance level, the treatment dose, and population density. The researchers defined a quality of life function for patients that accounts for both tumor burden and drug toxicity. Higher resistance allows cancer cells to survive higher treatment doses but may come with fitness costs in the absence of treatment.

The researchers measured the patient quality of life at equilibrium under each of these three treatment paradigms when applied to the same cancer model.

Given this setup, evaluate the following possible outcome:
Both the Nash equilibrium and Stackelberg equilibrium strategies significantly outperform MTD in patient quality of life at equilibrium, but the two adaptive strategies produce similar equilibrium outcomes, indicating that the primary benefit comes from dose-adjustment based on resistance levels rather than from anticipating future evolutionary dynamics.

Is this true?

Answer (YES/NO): NO